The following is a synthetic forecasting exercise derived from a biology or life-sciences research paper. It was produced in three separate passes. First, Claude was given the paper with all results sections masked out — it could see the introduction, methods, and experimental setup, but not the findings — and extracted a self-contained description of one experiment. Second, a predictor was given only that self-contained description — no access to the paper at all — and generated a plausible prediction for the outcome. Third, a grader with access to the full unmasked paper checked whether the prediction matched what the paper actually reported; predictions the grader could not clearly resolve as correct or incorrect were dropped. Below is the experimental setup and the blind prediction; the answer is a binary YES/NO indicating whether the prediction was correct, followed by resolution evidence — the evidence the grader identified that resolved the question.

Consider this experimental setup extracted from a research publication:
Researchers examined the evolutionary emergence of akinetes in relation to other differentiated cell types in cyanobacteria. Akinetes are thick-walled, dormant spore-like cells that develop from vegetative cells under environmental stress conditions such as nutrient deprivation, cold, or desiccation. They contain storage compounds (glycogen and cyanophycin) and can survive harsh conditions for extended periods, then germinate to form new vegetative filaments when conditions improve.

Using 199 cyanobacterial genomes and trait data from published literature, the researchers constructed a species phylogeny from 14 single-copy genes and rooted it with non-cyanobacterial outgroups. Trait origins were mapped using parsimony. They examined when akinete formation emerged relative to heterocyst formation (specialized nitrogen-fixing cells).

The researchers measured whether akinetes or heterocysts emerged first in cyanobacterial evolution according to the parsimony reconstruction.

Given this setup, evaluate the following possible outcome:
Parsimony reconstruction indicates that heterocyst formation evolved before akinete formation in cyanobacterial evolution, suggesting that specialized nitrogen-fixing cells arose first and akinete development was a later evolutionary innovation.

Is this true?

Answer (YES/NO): NO